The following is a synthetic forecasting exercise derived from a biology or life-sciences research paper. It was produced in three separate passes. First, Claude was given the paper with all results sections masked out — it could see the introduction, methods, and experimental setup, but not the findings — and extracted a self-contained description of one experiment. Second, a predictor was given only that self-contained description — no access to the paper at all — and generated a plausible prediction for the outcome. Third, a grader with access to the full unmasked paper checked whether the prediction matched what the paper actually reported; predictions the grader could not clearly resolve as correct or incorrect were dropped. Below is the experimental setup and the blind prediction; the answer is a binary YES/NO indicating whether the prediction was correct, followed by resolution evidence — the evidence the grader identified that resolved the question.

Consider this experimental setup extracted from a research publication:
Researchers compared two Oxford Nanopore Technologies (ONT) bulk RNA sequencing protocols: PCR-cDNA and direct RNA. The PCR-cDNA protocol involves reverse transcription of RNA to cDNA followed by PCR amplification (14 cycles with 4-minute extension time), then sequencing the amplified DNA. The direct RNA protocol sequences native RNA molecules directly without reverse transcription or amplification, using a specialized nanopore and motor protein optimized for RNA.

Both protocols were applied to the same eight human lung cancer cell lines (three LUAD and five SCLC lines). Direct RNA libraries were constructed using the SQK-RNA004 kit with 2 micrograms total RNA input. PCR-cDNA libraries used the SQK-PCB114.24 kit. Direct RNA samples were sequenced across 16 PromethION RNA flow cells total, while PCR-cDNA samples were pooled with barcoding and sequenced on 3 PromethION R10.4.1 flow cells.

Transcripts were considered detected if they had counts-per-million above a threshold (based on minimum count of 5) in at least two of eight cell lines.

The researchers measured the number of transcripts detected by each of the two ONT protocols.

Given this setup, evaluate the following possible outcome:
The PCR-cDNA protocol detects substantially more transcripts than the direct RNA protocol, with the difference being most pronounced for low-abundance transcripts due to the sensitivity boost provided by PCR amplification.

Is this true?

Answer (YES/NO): NO